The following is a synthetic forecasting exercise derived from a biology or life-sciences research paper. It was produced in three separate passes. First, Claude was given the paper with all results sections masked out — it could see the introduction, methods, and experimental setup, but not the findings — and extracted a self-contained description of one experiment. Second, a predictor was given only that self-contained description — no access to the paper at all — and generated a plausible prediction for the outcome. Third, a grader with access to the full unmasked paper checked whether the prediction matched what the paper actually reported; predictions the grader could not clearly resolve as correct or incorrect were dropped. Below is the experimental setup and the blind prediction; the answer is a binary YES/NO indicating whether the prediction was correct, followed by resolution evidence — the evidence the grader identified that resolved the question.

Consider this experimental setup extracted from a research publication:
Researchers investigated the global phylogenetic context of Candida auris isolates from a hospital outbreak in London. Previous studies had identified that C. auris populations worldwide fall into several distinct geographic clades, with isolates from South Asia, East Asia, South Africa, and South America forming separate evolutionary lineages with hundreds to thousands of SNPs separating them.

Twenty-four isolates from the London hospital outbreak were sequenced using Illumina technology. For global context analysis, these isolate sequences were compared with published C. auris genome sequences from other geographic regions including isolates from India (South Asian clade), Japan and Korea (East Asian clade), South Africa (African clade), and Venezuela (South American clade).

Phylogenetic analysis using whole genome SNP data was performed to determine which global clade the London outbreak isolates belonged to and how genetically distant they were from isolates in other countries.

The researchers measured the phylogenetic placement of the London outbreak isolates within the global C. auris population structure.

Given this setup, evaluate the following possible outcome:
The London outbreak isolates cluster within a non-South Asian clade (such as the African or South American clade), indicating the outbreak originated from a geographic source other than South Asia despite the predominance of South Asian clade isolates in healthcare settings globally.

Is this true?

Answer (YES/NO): NO